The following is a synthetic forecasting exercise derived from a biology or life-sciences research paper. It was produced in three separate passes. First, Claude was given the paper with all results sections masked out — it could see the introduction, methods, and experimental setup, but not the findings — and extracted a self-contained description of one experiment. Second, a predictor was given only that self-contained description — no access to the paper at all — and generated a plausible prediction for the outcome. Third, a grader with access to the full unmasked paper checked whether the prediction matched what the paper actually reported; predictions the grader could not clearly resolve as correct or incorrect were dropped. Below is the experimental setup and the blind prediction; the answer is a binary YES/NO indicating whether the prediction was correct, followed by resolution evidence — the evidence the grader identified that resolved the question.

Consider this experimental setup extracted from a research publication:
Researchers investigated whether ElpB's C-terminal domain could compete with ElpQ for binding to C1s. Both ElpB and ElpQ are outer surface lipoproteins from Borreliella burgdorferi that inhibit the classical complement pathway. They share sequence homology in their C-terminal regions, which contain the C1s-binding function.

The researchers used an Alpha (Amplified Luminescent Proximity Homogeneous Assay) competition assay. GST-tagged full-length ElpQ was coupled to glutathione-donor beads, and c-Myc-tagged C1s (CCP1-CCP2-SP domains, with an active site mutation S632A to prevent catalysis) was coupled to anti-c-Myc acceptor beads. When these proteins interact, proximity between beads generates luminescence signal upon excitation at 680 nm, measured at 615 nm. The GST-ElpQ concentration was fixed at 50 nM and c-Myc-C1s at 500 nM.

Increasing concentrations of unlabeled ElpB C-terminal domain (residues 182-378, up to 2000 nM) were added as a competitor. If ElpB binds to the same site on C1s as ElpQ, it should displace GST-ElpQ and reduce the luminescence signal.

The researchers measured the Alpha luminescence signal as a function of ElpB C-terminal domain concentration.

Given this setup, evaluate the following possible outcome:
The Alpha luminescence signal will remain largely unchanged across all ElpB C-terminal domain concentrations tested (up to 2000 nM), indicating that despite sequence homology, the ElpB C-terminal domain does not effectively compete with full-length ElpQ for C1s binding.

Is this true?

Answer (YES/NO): NO